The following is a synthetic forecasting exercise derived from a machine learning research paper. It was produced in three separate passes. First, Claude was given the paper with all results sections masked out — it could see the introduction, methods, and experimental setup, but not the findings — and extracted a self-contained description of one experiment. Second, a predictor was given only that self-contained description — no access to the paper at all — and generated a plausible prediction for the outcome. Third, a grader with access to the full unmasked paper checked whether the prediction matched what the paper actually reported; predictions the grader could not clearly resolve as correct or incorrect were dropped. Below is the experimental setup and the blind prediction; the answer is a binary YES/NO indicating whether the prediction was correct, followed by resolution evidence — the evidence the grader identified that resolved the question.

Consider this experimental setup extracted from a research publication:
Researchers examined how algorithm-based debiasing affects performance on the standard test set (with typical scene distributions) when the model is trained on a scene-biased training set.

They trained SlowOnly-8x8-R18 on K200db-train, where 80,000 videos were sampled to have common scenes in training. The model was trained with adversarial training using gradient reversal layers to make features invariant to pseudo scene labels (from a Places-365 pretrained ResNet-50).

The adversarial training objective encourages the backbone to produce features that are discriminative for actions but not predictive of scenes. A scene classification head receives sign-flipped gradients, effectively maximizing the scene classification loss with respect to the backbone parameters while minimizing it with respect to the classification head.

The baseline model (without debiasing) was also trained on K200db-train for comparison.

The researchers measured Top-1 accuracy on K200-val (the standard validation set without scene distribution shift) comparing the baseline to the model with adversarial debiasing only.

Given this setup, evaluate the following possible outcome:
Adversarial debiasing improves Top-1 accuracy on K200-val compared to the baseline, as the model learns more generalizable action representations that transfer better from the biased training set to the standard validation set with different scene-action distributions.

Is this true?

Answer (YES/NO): NO